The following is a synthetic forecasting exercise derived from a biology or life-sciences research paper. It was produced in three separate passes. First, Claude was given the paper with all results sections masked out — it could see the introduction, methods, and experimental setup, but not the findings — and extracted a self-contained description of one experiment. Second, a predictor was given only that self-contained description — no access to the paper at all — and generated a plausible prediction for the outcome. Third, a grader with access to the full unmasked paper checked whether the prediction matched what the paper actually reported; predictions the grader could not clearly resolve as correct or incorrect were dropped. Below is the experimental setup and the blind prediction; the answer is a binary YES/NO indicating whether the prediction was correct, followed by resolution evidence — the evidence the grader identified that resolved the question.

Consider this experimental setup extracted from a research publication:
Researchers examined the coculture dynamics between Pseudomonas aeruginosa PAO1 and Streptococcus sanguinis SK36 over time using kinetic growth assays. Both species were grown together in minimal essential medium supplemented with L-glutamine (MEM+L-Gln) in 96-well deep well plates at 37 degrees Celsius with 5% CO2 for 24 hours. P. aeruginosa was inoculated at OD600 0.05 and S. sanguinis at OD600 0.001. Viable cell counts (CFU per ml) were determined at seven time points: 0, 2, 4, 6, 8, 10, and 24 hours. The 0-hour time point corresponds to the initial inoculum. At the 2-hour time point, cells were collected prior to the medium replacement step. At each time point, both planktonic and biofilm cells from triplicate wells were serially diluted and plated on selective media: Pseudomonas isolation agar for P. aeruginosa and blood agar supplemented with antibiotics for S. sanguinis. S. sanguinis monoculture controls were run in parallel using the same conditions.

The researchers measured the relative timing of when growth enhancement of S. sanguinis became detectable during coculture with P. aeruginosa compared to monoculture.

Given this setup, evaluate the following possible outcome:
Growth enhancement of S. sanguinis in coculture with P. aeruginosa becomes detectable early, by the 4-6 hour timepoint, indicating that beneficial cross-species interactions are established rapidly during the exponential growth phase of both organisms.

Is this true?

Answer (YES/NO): YES